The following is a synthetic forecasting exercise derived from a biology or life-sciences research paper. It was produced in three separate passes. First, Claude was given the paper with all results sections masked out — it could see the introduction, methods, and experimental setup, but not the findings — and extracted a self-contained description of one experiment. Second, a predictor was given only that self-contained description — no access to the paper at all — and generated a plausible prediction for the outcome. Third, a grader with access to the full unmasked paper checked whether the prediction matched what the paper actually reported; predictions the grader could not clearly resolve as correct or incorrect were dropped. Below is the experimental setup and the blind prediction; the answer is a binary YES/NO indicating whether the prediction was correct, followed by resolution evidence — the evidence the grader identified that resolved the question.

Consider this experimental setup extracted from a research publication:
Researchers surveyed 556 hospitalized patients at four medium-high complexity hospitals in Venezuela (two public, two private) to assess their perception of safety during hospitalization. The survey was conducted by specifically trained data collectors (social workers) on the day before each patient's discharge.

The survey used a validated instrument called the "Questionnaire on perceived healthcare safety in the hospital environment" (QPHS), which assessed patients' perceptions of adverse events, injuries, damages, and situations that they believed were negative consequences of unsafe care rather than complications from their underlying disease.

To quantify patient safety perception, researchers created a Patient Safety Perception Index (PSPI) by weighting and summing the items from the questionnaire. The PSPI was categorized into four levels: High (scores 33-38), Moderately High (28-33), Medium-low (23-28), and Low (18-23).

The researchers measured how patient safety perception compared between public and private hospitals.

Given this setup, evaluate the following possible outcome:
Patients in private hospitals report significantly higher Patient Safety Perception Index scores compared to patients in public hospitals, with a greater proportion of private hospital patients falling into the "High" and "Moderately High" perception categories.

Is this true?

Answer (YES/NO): YES